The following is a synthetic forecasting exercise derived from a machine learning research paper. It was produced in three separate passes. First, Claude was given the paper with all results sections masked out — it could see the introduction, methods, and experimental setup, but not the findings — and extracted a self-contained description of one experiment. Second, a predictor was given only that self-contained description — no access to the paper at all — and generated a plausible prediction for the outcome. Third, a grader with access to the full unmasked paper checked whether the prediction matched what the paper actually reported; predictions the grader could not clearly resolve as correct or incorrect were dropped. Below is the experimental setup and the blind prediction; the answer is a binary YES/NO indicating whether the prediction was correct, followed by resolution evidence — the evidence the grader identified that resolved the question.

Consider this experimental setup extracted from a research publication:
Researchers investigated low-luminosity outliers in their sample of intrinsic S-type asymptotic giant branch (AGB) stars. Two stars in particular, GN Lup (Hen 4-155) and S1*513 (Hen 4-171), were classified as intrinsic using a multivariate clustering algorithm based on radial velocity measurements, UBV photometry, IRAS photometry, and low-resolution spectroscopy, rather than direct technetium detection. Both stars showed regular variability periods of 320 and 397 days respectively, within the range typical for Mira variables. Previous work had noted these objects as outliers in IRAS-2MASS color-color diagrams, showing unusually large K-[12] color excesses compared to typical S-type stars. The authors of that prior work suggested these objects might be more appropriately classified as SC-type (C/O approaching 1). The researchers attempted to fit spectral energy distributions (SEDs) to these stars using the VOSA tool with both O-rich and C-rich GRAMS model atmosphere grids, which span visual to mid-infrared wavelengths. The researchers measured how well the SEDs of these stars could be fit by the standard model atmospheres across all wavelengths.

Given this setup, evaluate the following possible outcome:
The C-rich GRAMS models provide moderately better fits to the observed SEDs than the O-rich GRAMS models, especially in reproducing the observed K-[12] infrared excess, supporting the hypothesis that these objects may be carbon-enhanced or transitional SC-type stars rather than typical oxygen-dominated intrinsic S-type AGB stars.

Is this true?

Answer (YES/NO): NO